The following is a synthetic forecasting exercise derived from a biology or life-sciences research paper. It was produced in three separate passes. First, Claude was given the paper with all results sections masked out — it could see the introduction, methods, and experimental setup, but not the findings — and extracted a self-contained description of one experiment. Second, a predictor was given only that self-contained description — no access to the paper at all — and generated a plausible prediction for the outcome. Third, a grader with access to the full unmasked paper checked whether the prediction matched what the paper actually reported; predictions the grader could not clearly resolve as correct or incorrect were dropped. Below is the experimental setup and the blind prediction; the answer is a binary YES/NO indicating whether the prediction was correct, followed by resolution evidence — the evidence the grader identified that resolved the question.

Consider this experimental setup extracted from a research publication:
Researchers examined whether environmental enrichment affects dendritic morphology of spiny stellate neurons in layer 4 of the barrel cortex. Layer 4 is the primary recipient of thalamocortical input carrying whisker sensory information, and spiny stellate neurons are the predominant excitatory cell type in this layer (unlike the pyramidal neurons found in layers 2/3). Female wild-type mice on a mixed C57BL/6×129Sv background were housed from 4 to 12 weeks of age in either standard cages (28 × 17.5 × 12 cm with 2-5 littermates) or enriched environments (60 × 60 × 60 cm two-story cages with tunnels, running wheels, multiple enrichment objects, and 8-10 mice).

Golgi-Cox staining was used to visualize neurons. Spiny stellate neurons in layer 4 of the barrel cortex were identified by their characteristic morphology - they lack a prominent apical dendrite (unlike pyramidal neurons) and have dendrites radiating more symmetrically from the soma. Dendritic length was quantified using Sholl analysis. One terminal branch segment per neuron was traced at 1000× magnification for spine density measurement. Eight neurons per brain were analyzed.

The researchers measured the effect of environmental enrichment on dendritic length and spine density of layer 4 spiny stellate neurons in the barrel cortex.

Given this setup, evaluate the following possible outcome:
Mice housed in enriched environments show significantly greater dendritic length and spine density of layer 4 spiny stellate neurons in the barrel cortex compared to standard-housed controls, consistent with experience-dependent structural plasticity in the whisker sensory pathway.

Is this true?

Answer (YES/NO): NO